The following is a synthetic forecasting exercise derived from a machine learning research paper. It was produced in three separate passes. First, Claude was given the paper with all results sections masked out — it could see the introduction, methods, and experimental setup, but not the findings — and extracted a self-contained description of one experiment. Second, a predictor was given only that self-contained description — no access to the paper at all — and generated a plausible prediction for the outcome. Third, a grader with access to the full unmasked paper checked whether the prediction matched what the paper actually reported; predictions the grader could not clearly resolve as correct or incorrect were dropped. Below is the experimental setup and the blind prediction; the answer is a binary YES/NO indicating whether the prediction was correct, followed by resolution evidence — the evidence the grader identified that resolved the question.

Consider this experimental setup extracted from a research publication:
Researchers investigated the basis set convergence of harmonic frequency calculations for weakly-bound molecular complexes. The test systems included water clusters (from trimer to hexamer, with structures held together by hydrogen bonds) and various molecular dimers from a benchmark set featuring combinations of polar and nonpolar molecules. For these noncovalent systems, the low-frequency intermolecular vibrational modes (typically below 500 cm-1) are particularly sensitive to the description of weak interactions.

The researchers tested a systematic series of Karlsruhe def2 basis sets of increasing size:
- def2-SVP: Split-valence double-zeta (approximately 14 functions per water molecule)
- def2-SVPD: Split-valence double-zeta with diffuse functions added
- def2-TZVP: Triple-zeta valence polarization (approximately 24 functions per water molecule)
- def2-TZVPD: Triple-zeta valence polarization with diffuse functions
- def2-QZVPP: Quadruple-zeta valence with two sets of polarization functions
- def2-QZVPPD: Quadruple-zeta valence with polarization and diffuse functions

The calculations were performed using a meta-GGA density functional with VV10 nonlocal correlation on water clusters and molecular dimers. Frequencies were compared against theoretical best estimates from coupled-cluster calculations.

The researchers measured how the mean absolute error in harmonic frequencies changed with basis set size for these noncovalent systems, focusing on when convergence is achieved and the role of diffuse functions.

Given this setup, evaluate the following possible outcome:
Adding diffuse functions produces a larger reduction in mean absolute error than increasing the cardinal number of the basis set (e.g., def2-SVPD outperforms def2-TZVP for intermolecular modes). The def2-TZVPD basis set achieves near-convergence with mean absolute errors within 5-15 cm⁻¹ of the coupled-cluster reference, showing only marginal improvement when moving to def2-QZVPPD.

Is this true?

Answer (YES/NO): NO